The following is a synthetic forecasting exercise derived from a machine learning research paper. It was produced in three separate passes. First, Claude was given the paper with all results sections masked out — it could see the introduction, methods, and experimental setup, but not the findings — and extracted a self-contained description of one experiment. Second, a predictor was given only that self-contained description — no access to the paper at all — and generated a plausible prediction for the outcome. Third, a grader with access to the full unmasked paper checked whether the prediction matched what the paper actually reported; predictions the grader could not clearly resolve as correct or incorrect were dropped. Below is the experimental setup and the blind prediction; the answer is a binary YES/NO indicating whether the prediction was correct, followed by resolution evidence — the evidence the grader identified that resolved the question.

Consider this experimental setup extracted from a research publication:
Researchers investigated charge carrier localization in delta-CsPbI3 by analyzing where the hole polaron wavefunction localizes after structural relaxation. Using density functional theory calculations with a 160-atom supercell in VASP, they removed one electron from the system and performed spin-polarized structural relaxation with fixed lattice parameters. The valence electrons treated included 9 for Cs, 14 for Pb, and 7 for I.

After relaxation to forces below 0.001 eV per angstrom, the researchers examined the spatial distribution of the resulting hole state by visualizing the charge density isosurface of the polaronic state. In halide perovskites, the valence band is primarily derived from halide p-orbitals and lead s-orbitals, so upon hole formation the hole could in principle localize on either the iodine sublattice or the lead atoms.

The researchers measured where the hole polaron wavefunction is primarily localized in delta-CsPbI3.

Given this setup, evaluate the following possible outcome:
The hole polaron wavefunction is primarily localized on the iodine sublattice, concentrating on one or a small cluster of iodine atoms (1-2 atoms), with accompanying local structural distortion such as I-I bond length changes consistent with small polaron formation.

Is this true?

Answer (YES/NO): NO